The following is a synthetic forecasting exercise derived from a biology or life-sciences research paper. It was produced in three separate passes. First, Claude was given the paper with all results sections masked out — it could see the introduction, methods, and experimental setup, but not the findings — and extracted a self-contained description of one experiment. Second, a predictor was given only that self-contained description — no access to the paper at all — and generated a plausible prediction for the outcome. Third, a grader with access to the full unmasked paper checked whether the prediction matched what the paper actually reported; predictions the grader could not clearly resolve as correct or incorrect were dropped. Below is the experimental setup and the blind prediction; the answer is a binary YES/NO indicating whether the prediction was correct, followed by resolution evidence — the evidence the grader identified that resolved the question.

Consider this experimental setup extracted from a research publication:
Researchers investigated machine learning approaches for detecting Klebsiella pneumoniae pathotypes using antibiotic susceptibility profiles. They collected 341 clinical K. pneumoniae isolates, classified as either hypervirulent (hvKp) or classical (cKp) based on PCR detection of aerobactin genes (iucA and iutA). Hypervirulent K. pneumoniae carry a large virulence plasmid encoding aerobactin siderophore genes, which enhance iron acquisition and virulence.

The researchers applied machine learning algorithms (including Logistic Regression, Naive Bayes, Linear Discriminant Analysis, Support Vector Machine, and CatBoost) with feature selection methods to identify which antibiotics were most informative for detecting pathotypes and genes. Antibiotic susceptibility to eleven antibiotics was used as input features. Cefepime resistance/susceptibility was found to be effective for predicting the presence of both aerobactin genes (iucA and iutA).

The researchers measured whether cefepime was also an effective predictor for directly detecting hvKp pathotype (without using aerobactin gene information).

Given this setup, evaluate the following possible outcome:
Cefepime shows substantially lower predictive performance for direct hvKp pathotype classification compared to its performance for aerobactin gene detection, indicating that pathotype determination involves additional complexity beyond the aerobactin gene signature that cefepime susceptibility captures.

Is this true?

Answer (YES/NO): YES